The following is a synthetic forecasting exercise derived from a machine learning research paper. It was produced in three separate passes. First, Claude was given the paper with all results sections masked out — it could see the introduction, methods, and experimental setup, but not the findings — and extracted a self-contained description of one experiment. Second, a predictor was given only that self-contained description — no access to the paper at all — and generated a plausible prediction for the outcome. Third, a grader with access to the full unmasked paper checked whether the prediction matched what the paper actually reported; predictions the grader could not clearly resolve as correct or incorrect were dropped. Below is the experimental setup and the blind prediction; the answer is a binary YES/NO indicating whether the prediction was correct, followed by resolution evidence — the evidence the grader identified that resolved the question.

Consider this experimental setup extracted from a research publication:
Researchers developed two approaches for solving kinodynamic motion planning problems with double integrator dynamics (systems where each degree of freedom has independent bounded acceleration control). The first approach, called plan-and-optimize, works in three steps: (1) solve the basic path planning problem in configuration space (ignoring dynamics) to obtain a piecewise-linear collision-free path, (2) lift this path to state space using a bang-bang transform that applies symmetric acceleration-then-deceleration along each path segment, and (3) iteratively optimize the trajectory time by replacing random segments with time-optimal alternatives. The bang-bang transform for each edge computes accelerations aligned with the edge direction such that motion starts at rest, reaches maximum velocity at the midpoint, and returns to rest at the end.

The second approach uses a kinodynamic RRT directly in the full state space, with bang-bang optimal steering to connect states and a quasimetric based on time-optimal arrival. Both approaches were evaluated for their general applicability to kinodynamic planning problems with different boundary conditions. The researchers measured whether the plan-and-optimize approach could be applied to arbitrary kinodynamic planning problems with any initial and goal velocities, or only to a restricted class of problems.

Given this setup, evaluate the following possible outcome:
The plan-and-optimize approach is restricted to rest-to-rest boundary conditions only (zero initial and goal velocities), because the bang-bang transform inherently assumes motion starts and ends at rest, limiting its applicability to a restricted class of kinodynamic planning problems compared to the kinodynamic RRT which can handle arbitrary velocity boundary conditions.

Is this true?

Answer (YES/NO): YES